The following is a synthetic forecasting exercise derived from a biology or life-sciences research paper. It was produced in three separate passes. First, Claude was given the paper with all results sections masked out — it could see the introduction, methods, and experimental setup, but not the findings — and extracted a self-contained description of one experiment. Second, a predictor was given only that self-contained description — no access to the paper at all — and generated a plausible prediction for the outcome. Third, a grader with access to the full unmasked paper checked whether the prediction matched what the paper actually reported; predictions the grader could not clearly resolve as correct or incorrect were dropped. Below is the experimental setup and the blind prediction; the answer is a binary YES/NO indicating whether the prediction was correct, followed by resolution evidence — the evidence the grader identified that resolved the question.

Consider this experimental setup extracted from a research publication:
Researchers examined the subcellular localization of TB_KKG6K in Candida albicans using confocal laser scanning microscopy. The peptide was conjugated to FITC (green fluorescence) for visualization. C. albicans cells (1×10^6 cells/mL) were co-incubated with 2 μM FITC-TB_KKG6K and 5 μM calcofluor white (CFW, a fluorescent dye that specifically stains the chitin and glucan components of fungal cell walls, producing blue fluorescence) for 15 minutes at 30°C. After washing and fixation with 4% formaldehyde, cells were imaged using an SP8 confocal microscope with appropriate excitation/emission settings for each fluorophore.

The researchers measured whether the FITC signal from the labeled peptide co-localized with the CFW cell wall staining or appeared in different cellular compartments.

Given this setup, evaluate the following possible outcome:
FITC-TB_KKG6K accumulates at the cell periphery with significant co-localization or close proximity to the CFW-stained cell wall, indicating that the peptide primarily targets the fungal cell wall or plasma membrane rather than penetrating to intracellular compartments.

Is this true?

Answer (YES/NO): NO